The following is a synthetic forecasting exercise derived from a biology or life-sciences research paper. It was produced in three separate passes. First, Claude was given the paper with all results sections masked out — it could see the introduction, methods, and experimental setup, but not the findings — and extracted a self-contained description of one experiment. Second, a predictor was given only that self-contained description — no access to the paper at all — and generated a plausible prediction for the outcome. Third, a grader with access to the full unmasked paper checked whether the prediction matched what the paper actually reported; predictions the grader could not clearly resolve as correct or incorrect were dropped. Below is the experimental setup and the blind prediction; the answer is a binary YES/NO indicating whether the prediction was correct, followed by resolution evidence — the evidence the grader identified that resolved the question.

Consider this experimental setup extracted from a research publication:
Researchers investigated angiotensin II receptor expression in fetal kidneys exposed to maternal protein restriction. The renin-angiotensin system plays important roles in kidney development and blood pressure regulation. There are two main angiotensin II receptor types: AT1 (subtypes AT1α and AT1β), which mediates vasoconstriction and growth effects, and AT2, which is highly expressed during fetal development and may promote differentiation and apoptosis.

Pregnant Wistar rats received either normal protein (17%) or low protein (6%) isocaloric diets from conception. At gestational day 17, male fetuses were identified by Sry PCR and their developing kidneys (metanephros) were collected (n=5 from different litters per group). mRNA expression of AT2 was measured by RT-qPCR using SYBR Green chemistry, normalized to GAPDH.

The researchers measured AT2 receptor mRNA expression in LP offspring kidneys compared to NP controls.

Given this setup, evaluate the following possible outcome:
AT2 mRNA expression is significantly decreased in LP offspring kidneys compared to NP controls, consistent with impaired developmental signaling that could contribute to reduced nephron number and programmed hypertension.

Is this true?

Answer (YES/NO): NO